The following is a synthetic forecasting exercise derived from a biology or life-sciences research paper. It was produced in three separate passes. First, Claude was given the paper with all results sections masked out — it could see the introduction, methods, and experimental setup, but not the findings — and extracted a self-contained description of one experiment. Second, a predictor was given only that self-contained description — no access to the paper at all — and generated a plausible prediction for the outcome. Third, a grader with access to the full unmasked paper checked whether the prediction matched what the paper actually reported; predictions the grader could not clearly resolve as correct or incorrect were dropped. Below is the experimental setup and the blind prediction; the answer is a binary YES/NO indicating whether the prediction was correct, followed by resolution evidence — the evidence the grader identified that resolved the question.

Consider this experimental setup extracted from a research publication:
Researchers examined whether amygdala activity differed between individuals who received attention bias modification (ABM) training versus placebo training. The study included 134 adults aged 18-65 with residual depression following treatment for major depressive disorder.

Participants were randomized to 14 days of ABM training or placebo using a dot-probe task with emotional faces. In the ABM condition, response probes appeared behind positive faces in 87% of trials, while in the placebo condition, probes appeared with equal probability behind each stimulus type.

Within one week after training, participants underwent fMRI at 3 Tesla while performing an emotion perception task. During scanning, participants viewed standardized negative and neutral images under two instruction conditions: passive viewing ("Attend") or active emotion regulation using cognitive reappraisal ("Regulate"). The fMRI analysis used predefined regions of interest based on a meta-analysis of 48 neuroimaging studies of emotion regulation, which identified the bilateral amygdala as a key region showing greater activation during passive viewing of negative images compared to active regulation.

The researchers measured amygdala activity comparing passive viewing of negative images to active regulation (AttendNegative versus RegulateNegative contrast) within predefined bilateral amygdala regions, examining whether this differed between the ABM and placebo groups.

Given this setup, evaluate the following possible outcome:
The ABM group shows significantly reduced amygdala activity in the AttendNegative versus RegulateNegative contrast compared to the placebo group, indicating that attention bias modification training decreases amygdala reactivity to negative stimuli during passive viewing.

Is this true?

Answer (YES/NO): NO